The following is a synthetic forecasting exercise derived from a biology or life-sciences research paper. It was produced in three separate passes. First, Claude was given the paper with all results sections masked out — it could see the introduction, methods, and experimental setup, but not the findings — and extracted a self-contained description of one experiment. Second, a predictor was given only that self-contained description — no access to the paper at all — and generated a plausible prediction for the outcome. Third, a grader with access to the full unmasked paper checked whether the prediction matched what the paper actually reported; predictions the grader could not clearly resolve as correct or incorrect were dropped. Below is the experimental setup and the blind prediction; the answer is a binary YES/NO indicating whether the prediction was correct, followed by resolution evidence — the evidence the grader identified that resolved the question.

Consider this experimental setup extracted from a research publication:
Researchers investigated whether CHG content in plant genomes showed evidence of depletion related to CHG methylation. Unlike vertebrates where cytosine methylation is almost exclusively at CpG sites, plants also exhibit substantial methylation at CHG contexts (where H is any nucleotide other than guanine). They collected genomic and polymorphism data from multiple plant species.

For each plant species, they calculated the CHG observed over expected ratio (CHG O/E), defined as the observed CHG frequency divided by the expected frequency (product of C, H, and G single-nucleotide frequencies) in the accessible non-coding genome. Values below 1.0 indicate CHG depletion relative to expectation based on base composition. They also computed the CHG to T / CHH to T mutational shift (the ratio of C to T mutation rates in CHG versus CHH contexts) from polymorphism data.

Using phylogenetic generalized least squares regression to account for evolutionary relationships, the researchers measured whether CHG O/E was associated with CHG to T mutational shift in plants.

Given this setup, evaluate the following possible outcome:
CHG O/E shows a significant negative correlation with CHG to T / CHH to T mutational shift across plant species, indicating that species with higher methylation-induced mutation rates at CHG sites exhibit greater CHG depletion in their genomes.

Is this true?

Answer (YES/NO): YES